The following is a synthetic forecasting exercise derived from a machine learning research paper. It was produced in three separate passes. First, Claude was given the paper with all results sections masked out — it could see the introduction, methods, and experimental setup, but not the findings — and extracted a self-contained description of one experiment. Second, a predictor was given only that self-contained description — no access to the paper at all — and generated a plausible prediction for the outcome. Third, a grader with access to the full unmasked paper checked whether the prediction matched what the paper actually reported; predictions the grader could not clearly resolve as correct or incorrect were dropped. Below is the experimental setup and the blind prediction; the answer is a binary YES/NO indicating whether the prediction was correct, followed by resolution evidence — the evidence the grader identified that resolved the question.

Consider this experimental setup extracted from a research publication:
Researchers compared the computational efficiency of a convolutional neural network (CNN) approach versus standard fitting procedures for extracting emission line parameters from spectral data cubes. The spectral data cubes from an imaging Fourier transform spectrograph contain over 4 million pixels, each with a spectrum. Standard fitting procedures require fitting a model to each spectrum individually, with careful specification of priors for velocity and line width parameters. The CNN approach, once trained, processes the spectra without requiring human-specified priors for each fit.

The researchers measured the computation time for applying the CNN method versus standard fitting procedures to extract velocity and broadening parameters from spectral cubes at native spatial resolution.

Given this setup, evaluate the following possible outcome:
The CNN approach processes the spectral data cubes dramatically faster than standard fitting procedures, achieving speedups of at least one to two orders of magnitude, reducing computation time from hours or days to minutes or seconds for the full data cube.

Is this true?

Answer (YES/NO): YES